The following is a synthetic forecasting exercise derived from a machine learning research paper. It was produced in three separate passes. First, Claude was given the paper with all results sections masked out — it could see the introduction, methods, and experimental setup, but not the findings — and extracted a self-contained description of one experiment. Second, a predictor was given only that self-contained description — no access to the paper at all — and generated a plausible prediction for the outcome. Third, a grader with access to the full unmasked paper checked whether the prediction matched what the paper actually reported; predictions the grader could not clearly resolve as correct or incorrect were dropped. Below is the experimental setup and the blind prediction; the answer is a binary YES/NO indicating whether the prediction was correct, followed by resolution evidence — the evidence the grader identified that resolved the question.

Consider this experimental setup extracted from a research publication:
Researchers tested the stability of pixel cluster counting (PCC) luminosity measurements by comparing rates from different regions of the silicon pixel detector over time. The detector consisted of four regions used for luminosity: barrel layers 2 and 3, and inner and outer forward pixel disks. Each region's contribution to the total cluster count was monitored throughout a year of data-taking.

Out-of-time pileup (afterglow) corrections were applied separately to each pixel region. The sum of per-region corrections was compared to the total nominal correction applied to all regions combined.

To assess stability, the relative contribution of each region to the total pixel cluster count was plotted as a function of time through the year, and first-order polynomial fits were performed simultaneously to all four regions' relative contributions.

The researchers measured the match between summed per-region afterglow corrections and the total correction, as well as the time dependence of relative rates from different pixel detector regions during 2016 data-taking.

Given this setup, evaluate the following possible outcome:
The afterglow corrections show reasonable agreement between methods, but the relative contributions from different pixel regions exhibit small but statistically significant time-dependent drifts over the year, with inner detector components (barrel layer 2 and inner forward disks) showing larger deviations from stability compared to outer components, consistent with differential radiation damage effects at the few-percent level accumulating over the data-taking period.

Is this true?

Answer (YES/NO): NO